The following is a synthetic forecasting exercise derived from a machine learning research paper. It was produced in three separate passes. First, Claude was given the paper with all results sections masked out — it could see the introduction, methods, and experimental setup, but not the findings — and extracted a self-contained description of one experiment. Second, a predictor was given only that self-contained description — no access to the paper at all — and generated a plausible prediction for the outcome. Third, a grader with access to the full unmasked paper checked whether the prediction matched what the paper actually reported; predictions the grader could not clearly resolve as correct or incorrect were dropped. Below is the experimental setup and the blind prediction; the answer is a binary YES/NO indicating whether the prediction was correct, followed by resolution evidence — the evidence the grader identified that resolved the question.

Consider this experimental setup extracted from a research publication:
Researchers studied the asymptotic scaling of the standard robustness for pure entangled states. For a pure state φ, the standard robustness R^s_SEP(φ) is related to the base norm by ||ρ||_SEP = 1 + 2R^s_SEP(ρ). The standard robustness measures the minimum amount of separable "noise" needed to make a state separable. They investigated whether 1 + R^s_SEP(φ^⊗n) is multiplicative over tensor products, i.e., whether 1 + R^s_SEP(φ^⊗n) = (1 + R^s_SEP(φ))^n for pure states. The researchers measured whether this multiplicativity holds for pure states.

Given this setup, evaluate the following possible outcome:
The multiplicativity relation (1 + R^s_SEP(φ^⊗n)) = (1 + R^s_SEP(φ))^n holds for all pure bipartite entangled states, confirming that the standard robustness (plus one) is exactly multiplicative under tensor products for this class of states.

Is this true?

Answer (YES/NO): YES